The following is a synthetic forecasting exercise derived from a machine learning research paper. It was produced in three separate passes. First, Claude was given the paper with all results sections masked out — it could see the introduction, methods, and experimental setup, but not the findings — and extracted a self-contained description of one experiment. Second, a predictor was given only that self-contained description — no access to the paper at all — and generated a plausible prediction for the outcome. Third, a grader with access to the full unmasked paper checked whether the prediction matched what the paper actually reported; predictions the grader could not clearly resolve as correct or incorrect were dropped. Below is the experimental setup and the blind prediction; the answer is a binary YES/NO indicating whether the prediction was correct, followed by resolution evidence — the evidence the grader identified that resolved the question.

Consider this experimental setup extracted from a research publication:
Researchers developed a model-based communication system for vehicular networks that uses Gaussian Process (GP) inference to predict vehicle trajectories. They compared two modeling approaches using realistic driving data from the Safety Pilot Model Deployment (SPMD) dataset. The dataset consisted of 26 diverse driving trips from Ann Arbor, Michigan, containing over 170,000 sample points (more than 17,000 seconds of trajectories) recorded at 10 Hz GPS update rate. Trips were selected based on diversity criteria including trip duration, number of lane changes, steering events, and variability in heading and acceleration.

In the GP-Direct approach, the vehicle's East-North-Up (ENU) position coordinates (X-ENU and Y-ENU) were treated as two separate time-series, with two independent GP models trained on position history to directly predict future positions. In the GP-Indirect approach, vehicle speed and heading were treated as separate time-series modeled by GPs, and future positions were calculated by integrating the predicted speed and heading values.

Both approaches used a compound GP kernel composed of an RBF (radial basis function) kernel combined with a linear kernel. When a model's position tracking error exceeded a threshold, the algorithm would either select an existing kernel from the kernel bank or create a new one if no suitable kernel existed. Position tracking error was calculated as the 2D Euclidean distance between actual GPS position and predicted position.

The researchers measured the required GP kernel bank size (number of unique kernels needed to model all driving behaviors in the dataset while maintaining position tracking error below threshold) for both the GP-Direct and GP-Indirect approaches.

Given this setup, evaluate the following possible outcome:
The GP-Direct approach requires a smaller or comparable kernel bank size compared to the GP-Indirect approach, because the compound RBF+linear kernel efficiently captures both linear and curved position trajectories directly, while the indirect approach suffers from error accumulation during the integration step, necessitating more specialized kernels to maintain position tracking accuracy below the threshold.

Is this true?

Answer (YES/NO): NO